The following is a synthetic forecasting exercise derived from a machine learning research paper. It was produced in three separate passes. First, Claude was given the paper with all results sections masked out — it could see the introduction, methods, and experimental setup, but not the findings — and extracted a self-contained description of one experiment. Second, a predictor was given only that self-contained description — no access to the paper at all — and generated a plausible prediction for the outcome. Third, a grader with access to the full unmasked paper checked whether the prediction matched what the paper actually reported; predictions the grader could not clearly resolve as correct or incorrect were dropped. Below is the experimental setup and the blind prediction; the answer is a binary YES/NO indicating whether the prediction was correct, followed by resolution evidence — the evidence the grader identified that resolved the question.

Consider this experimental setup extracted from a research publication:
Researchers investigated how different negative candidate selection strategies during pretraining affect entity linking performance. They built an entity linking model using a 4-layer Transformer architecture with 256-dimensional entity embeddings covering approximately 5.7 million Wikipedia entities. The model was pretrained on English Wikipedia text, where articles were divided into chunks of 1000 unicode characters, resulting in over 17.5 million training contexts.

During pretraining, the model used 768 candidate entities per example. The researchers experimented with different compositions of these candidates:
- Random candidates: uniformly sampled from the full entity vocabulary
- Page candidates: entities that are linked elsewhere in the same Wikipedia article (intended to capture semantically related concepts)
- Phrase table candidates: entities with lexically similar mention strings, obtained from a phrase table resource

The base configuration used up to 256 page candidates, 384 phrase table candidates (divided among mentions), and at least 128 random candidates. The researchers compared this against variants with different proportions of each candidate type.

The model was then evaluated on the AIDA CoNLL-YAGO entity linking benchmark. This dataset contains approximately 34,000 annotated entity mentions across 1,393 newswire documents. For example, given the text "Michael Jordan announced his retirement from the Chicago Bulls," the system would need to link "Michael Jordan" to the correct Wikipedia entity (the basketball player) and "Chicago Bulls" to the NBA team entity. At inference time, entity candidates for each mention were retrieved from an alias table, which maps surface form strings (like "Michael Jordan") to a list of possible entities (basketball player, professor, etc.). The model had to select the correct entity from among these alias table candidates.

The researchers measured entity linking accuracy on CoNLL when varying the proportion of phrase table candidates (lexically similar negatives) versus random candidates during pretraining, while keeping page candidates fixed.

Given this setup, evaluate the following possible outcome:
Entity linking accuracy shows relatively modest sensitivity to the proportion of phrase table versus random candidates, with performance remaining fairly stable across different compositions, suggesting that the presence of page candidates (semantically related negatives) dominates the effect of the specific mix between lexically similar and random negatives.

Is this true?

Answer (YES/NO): NO